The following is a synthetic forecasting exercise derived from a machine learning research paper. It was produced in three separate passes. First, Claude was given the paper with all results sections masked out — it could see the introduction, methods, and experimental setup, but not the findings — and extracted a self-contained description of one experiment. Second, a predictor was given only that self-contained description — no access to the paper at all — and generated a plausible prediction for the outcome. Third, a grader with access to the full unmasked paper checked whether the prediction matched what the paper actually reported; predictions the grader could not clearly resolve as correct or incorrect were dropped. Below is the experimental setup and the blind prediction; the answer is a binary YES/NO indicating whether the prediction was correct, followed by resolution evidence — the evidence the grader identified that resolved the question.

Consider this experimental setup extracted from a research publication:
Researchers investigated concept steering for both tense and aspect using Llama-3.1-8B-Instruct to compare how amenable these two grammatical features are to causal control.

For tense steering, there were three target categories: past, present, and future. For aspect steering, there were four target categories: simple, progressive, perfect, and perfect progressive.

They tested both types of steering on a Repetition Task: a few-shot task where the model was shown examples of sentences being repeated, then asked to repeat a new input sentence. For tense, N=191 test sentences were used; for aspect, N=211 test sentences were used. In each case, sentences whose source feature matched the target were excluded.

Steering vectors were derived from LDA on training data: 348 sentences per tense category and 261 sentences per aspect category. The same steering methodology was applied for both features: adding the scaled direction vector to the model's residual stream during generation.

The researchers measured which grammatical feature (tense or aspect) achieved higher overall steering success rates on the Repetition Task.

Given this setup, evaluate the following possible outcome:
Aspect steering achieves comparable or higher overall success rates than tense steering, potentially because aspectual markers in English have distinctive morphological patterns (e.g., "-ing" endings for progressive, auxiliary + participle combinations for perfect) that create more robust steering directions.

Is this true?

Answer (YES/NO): NO